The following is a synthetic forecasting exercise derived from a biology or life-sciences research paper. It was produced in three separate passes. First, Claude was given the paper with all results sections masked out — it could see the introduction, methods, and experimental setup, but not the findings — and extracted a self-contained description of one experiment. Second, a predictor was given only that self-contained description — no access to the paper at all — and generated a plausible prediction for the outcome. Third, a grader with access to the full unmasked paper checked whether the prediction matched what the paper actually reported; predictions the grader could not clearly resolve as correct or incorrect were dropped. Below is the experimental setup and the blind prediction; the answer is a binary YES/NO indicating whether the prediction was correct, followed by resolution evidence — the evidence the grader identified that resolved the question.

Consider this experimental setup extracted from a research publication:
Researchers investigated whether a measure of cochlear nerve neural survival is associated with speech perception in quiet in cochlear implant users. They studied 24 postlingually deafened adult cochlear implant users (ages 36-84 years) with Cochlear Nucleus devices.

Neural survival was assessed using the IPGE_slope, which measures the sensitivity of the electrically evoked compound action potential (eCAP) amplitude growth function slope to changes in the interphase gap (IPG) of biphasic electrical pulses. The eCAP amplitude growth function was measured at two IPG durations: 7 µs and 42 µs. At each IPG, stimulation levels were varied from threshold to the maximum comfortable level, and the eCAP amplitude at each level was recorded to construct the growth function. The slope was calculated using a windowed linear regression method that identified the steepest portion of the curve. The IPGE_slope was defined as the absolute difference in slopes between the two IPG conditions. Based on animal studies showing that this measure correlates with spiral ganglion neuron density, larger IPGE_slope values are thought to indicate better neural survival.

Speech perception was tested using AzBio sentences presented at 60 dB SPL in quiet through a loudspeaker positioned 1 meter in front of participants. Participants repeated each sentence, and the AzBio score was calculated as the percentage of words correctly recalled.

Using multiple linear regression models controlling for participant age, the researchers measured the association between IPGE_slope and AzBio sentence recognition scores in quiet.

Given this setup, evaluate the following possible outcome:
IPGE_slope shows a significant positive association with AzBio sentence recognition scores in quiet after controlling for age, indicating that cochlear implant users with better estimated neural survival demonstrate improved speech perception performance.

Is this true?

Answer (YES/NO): NO